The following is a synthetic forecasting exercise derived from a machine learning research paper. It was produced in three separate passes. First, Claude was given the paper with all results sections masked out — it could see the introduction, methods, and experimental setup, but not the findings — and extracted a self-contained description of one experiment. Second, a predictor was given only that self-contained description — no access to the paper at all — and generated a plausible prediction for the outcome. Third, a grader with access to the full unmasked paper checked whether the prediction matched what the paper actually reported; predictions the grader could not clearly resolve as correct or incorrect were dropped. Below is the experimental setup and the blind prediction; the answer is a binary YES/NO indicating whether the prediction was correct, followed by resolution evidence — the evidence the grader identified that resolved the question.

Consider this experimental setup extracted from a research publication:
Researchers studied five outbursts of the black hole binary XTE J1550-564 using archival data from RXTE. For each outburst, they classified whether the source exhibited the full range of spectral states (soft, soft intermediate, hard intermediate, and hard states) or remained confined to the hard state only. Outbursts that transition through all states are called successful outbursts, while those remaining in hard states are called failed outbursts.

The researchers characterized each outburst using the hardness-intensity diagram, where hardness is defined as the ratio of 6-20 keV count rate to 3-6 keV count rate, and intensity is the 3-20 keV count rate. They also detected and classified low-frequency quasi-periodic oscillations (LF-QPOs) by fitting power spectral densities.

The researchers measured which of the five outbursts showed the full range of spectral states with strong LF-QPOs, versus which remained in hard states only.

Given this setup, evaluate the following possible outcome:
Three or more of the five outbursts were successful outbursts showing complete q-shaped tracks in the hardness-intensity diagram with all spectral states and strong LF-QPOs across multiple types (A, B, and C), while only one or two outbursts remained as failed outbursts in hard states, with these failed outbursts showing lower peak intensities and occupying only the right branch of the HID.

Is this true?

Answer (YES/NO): NO